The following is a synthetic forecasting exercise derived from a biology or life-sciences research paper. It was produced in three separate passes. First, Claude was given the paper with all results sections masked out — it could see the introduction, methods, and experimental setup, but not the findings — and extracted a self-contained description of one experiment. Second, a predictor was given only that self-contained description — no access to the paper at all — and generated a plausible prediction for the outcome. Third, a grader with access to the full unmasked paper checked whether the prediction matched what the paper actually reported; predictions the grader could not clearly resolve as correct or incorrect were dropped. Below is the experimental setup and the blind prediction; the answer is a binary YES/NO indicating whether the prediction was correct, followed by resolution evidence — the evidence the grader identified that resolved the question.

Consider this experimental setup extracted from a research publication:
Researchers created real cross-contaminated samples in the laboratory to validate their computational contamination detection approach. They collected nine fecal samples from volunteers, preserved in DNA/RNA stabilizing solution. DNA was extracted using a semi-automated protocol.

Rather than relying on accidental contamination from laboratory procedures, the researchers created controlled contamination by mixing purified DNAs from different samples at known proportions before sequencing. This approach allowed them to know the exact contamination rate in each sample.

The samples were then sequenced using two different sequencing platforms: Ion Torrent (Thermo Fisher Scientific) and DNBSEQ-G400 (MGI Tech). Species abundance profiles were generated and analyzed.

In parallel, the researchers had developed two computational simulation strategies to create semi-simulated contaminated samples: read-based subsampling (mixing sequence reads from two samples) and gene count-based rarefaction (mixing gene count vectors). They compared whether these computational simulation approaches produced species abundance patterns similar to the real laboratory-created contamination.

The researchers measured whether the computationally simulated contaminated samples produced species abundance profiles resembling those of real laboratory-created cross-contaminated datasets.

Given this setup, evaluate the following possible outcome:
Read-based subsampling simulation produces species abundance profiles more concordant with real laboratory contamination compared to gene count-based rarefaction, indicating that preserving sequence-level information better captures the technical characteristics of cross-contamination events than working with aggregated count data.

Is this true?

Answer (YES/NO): NO